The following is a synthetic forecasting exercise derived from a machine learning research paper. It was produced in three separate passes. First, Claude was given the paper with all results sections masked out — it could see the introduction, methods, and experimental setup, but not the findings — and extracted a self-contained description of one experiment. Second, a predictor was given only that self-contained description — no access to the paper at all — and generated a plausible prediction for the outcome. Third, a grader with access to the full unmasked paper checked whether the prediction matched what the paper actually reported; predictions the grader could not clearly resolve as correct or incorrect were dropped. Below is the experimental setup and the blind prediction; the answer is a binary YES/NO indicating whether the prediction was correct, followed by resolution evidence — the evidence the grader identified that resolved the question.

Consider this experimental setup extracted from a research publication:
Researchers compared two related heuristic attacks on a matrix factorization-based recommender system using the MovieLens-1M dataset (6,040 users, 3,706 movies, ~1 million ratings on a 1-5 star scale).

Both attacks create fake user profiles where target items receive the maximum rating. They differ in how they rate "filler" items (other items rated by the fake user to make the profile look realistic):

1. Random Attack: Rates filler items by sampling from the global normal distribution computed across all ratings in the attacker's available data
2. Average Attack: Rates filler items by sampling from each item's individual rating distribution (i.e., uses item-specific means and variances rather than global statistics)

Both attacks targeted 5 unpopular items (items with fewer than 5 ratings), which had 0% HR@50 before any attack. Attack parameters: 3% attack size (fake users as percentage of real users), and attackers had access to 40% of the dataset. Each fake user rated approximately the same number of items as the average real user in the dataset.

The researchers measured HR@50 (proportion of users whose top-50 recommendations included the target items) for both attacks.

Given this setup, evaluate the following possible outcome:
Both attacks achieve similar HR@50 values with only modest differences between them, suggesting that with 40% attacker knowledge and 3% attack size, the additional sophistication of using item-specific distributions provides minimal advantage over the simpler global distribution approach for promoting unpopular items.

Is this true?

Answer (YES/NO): NO